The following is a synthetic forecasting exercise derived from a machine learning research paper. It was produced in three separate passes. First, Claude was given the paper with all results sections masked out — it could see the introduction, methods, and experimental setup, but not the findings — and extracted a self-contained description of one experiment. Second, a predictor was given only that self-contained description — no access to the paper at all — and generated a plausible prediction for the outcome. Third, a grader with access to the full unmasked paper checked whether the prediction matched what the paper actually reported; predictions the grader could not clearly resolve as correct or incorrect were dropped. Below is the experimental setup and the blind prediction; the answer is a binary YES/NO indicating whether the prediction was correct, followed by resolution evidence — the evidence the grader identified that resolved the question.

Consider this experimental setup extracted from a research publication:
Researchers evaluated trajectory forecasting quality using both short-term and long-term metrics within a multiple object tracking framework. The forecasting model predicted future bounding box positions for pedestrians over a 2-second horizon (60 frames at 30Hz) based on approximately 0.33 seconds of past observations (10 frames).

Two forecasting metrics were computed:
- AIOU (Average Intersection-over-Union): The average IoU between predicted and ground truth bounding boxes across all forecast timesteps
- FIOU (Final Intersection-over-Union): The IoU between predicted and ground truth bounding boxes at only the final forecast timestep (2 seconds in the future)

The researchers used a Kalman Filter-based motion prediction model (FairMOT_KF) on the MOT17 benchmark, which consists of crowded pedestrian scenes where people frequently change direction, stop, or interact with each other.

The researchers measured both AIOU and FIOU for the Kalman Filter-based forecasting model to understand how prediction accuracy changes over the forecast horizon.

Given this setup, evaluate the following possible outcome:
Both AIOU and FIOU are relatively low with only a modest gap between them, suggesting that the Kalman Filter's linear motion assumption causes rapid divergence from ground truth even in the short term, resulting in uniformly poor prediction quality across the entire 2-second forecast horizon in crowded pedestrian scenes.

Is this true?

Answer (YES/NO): NO